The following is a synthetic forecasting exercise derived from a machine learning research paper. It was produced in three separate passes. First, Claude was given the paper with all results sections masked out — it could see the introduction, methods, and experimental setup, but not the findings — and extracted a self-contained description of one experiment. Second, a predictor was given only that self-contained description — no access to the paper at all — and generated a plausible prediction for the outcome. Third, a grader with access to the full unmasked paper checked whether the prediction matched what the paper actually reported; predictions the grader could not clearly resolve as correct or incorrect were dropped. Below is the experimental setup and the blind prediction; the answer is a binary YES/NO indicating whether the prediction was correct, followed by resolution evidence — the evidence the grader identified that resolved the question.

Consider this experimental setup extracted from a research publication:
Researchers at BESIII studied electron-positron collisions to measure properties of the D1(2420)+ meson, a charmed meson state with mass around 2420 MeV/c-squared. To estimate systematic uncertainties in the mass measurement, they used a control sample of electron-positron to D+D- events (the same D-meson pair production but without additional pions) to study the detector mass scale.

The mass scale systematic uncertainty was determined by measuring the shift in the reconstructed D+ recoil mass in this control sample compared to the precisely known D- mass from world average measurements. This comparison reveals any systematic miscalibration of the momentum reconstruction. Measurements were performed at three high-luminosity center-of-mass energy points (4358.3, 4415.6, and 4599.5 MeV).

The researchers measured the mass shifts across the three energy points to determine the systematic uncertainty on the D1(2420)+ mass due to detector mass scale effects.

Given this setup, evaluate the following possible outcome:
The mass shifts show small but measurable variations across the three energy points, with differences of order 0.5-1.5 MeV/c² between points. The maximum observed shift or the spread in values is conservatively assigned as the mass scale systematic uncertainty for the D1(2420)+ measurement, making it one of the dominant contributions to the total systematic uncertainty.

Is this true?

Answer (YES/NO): YES